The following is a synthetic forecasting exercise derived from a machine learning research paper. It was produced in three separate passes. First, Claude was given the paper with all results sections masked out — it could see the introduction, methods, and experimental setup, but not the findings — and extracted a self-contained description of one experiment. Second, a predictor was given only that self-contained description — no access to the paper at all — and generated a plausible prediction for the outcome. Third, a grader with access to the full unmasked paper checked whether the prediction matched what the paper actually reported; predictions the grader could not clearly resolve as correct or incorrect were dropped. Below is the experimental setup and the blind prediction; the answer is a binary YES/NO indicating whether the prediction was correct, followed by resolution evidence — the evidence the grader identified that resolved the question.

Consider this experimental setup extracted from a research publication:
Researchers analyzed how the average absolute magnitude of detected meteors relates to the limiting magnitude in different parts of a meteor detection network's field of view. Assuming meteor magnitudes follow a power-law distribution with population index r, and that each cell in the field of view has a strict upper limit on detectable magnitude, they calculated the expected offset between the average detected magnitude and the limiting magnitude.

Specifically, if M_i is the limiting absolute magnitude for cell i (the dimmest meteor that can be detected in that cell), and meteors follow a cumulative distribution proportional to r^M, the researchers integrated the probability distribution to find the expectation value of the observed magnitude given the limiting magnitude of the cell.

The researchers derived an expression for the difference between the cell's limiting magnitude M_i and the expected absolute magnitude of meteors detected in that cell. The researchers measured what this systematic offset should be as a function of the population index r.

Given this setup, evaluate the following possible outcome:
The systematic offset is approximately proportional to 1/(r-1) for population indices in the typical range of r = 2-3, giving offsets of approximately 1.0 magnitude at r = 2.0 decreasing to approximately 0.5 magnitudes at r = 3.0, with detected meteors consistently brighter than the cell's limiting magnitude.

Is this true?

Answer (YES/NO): NO